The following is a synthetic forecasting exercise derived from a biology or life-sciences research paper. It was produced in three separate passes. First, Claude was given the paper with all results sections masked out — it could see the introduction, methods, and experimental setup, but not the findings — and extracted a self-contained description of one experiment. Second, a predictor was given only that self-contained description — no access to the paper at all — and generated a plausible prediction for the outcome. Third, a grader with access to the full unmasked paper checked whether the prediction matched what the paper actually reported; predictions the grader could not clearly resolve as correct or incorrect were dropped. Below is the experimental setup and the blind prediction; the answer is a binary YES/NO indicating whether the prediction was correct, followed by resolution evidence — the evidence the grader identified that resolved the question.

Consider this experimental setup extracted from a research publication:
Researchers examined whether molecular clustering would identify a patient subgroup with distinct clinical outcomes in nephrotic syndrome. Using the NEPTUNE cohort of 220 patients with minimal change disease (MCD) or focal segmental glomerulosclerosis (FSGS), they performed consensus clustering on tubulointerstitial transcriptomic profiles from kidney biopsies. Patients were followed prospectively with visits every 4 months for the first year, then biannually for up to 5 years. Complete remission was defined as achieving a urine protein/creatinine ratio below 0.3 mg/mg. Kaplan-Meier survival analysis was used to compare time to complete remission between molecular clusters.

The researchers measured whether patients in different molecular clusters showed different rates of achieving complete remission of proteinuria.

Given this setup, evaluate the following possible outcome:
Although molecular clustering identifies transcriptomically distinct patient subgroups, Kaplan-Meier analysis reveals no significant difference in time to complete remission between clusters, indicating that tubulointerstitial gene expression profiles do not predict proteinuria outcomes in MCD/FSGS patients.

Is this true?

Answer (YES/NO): NO